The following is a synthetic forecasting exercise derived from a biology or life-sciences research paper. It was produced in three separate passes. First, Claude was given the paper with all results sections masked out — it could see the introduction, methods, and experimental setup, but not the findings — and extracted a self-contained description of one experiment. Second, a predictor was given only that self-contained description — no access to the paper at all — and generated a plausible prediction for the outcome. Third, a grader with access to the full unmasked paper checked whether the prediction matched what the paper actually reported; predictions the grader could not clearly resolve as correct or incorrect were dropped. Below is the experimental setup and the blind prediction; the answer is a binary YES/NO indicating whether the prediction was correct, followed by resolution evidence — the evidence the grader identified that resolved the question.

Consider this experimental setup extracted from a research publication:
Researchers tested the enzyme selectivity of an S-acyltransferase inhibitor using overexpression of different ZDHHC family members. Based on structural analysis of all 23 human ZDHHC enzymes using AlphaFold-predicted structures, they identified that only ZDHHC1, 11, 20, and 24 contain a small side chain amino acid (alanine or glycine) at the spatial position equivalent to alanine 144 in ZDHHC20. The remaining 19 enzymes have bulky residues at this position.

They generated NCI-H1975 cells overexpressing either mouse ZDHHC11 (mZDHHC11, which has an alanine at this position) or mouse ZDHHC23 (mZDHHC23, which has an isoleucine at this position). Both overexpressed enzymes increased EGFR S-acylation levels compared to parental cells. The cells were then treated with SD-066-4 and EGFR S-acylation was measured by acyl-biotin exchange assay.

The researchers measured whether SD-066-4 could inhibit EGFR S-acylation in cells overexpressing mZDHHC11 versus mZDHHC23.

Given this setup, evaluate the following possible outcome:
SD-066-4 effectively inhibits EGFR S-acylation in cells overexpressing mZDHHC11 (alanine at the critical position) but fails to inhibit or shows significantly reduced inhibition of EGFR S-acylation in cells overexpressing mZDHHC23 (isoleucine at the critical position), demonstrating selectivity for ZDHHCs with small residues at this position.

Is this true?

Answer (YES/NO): YES